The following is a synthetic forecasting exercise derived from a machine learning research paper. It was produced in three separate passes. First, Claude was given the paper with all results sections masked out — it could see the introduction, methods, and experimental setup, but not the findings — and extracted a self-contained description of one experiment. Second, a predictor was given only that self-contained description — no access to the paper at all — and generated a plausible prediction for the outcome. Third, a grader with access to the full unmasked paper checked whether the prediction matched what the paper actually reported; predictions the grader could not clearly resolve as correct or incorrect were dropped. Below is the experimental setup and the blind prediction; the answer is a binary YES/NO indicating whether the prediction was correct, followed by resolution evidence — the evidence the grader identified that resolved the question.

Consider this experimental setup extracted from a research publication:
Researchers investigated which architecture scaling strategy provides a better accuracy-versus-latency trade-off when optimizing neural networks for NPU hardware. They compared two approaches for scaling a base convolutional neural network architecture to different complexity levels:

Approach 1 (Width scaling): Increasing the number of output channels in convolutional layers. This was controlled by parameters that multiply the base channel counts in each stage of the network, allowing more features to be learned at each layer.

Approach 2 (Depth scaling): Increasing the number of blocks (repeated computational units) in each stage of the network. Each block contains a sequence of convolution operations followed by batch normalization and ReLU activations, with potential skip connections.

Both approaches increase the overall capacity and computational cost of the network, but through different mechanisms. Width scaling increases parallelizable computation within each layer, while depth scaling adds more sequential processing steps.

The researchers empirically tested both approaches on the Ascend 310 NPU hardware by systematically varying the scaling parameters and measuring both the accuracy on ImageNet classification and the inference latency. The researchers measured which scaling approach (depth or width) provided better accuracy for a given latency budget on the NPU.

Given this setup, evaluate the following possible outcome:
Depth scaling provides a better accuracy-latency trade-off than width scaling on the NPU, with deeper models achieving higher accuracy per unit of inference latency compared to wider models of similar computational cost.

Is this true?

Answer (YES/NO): YES